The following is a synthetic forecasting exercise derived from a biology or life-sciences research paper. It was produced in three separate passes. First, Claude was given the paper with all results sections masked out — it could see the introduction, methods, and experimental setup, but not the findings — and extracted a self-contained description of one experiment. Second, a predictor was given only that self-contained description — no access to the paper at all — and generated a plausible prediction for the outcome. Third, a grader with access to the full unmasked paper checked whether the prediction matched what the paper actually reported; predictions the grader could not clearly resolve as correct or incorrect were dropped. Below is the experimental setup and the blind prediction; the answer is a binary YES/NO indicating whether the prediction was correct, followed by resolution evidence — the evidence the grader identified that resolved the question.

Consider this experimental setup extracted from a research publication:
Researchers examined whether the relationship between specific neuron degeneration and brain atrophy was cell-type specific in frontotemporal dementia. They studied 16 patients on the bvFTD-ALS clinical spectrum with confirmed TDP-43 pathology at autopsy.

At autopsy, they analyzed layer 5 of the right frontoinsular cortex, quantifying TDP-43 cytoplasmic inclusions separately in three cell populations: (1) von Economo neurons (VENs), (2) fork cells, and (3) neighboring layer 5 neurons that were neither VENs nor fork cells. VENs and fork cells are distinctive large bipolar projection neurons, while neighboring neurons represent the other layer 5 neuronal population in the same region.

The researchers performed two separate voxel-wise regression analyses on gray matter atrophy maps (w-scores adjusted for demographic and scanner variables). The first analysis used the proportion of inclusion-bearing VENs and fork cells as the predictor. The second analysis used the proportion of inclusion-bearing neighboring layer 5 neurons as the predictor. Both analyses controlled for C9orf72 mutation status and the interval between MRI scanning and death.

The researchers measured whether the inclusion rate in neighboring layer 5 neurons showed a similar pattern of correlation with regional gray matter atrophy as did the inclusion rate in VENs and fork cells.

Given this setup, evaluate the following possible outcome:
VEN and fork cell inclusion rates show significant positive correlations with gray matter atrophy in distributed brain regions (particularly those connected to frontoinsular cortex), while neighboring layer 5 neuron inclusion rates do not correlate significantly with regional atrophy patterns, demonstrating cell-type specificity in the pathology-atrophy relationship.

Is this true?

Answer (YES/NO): NO